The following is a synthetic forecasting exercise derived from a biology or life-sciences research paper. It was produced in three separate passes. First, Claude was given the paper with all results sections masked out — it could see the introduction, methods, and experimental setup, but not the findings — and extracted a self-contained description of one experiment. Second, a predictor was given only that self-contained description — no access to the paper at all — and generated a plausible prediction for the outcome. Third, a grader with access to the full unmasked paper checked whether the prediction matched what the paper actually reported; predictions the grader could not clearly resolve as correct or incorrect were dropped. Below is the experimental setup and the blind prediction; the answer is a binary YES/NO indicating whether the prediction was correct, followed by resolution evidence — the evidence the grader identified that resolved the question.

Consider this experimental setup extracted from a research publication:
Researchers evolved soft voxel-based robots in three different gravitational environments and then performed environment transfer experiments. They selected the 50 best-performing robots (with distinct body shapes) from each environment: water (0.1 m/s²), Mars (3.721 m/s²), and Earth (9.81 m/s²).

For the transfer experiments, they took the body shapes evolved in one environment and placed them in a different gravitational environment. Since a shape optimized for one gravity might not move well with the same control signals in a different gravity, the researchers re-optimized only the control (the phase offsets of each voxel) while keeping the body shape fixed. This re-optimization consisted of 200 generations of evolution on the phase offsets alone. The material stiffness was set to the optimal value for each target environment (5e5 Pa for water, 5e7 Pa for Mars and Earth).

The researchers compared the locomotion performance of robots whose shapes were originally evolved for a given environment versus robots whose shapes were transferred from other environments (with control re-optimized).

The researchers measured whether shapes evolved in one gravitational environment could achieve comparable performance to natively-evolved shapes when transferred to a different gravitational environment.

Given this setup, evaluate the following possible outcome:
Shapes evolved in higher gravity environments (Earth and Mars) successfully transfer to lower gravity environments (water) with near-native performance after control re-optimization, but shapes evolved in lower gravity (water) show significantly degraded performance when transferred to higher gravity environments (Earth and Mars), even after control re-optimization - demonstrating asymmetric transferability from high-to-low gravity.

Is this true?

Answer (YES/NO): NO